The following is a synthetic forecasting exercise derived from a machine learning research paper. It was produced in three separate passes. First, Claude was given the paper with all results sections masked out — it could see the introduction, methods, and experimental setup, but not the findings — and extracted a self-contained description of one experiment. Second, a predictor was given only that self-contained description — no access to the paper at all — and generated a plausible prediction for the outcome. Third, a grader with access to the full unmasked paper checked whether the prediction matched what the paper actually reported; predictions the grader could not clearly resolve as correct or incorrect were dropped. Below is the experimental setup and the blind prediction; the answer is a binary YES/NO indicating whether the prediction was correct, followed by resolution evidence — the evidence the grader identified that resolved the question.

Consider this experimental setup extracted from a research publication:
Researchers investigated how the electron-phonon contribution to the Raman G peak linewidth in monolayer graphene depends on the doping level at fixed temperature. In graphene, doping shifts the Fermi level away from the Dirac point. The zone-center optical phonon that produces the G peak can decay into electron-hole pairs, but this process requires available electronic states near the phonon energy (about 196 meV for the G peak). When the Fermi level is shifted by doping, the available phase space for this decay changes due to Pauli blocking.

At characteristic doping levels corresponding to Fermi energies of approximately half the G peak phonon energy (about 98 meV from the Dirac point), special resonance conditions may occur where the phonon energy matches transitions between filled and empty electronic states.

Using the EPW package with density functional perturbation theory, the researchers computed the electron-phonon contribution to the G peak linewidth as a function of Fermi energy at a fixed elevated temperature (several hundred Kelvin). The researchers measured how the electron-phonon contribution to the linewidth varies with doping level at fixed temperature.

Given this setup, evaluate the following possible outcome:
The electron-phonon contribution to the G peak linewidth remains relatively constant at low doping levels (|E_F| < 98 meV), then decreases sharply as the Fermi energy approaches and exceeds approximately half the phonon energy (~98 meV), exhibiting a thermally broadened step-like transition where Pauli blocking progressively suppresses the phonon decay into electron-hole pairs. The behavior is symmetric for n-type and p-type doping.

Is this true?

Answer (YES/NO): YES